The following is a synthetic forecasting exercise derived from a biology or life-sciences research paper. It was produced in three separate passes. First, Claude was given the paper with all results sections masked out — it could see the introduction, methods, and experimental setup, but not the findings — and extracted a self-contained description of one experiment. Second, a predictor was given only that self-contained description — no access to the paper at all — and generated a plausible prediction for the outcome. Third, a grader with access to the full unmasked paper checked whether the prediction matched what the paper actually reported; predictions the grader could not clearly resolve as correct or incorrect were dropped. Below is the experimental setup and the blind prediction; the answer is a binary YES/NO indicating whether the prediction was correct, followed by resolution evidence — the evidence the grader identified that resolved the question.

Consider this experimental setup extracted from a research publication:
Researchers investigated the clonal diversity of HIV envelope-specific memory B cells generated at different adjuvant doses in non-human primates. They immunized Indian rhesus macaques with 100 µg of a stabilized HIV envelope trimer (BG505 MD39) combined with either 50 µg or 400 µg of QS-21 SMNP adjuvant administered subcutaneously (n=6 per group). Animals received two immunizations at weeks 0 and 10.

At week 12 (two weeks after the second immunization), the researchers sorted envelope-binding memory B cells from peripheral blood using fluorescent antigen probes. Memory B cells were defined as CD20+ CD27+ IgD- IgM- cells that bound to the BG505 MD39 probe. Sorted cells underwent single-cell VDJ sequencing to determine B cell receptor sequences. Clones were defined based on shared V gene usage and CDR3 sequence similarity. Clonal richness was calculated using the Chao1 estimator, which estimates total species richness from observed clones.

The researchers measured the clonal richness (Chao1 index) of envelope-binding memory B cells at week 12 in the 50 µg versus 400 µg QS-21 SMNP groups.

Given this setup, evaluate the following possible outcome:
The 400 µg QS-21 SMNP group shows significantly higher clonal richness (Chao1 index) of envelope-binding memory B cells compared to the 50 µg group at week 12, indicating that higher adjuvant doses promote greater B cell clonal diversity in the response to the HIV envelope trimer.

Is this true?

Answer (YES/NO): NO